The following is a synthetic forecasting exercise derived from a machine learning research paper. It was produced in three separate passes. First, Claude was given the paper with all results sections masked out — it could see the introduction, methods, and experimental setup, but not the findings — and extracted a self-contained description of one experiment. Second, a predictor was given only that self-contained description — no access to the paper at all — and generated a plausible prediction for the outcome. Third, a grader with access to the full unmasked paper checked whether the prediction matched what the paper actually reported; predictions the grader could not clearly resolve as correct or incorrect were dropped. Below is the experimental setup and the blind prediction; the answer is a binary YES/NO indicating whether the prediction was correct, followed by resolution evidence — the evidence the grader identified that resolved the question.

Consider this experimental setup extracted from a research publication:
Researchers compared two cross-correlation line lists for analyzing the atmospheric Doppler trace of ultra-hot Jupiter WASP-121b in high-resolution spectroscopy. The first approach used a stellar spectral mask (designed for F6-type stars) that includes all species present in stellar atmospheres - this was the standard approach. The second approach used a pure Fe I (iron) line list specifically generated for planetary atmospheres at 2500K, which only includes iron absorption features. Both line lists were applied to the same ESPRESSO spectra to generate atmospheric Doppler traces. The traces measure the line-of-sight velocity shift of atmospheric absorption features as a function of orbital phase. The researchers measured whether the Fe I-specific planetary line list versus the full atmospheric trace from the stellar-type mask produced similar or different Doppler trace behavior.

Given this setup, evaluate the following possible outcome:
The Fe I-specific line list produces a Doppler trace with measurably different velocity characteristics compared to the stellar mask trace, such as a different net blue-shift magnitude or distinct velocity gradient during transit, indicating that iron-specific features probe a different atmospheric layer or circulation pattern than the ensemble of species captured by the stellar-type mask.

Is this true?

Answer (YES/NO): YES